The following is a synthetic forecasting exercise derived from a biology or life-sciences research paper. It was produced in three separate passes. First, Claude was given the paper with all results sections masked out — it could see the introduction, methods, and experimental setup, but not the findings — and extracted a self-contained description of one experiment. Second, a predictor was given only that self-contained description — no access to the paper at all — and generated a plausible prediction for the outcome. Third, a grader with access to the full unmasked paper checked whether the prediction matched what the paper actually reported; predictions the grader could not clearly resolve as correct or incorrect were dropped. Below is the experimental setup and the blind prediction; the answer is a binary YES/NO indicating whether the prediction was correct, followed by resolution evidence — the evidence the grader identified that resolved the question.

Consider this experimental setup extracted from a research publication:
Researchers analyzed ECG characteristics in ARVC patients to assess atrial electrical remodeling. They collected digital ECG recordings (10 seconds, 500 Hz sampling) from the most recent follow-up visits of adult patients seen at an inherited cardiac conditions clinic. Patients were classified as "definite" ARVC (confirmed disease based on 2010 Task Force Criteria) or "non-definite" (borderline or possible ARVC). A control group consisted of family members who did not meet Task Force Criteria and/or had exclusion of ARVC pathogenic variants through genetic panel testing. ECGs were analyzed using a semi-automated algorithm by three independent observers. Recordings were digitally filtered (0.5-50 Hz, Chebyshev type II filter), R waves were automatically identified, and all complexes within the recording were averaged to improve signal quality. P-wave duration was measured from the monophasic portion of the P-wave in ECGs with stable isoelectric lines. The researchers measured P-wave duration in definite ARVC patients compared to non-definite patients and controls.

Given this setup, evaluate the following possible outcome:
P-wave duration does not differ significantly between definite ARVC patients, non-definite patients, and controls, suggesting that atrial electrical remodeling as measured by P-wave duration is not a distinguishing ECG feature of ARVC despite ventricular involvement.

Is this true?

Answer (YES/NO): NO